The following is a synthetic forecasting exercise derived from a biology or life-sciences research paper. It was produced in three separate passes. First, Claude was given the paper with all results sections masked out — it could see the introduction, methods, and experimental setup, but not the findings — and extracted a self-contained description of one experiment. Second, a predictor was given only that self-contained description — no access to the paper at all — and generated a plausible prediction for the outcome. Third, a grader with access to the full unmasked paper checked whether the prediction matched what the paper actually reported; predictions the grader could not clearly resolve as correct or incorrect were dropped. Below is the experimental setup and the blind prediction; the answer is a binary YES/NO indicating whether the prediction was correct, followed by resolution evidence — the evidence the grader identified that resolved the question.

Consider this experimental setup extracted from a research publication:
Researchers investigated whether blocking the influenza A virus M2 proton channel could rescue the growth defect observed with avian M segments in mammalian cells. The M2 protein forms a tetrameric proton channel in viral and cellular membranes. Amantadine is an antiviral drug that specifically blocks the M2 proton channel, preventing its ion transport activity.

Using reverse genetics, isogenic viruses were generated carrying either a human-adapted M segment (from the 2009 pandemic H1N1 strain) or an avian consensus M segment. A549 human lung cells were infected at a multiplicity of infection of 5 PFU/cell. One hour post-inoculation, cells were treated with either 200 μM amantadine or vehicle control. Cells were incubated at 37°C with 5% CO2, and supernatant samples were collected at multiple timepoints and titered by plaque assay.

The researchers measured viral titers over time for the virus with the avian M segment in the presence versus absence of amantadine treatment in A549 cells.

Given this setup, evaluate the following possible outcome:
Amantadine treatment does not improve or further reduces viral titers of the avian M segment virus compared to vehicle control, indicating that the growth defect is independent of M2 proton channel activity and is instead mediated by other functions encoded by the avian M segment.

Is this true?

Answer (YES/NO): NO